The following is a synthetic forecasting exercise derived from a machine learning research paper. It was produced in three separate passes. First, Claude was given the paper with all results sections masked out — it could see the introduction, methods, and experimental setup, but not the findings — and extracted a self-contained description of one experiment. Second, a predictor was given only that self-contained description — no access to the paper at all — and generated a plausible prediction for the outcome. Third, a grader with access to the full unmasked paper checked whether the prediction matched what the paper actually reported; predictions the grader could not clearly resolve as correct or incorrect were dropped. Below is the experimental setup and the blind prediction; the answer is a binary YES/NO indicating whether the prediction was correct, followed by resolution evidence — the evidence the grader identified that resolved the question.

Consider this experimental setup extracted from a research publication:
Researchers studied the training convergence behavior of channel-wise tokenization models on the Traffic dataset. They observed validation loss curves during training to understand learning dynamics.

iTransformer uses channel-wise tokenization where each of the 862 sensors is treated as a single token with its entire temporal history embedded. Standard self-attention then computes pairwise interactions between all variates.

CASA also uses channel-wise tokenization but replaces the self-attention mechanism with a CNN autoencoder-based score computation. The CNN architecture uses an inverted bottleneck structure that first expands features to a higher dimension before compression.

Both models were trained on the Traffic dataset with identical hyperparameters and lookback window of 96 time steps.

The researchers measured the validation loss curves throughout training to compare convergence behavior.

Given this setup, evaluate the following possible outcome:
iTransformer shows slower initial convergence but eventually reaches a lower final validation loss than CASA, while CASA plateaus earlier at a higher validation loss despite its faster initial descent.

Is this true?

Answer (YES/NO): NO